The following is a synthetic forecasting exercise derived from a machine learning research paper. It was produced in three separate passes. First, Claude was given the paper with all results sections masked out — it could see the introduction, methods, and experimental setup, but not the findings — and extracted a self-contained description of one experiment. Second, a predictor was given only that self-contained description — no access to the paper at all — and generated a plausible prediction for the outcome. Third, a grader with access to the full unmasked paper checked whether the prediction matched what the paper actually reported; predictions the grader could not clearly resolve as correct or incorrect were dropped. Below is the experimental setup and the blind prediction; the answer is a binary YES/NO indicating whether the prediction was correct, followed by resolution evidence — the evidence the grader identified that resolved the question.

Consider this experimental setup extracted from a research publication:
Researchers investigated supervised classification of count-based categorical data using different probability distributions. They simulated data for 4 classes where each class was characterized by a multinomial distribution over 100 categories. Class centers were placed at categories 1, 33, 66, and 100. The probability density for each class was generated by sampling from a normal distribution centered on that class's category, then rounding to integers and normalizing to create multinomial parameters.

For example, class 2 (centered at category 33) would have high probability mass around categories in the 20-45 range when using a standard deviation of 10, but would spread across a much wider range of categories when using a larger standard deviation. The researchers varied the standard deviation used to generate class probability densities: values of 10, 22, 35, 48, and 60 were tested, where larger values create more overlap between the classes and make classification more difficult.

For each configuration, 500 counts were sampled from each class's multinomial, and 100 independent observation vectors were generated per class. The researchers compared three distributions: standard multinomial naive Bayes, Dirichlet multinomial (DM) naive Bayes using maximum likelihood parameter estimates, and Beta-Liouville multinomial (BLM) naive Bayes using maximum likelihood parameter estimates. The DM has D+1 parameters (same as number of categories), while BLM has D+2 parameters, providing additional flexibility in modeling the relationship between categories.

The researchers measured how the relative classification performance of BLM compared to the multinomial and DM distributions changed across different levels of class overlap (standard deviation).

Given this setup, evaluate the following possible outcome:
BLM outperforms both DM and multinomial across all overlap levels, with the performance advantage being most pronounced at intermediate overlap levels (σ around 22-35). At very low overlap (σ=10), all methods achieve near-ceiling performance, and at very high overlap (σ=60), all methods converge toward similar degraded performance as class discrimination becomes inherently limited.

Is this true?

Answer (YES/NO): NO